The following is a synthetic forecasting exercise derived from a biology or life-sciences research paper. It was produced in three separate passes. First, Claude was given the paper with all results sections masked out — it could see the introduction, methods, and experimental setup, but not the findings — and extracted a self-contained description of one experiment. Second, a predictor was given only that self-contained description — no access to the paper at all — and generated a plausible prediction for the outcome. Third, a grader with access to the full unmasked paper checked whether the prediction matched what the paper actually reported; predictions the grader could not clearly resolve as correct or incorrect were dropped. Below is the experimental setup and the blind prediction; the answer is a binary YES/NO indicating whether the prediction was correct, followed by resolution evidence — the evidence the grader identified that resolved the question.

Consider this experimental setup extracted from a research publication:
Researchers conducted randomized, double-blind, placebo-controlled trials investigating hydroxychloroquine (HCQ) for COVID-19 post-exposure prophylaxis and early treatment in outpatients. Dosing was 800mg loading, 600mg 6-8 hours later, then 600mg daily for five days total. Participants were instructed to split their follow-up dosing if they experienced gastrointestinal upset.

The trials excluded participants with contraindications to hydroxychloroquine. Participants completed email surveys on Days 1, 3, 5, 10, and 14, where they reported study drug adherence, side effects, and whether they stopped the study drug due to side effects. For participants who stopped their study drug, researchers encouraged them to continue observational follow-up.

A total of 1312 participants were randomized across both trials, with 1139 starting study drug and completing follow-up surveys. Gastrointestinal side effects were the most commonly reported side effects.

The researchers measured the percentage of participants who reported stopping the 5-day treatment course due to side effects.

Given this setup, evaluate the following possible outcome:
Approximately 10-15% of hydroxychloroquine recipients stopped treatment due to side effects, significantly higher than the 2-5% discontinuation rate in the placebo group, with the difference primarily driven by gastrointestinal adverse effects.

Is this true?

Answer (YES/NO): NO